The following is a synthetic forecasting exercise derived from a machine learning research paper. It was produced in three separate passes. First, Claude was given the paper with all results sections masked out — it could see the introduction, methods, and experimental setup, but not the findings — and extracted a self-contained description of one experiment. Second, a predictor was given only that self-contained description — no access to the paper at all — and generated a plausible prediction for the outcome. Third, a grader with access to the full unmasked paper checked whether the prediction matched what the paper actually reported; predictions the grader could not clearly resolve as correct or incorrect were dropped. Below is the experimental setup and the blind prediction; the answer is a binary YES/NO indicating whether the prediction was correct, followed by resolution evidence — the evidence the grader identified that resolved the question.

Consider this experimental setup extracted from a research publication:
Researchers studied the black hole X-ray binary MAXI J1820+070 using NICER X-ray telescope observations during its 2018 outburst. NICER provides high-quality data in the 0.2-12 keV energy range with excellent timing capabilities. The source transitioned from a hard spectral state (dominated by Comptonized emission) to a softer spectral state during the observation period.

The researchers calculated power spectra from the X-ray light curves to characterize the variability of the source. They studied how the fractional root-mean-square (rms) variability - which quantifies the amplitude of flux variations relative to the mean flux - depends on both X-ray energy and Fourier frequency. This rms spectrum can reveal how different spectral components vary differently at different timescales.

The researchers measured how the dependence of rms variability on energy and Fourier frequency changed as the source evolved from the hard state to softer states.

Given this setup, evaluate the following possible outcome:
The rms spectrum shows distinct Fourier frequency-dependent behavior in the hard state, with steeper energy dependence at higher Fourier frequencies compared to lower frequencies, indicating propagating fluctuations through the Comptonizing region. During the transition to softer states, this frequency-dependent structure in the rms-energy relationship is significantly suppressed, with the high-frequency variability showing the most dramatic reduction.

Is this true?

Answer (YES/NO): NO